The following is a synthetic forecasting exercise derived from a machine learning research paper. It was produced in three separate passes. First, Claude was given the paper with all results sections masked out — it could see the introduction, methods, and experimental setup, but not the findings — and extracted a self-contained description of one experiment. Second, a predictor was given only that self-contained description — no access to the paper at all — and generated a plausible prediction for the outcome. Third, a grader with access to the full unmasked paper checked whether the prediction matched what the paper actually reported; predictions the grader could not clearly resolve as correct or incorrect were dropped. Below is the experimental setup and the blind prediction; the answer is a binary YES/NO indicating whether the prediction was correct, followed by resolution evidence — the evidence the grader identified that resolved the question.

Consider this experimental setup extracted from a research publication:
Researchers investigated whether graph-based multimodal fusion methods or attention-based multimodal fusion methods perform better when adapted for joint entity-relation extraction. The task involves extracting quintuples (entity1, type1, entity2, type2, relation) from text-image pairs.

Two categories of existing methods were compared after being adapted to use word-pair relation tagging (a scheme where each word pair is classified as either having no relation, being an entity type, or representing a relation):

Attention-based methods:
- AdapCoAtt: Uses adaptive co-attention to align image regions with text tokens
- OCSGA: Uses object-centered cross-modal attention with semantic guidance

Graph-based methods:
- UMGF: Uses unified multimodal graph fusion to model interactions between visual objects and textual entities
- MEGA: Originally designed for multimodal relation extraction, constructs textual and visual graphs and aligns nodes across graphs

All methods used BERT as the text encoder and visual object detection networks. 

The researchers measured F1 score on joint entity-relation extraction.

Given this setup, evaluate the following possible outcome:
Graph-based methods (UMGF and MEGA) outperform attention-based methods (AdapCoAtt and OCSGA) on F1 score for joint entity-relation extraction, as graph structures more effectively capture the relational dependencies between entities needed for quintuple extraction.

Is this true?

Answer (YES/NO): YES